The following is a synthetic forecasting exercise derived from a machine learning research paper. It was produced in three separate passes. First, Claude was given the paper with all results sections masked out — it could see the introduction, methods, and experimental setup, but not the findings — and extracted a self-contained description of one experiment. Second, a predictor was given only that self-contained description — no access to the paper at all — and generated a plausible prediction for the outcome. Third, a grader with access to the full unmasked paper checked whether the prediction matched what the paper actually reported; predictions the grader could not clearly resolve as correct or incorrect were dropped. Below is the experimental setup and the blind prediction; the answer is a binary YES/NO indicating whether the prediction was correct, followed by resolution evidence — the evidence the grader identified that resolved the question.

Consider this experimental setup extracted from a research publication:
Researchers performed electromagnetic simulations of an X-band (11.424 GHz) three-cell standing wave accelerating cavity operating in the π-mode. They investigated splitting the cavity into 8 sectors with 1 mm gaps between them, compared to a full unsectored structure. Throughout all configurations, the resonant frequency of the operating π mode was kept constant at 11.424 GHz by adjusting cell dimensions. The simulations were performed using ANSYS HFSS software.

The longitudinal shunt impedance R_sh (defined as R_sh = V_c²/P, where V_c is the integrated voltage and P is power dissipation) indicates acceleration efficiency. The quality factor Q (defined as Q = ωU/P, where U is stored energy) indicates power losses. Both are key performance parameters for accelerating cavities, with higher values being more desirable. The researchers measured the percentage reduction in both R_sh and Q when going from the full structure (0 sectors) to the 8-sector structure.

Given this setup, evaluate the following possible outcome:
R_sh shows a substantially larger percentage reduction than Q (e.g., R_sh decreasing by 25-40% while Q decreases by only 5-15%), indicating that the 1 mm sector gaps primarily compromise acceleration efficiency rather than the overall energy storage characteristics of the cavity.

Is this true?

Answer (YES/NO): NO